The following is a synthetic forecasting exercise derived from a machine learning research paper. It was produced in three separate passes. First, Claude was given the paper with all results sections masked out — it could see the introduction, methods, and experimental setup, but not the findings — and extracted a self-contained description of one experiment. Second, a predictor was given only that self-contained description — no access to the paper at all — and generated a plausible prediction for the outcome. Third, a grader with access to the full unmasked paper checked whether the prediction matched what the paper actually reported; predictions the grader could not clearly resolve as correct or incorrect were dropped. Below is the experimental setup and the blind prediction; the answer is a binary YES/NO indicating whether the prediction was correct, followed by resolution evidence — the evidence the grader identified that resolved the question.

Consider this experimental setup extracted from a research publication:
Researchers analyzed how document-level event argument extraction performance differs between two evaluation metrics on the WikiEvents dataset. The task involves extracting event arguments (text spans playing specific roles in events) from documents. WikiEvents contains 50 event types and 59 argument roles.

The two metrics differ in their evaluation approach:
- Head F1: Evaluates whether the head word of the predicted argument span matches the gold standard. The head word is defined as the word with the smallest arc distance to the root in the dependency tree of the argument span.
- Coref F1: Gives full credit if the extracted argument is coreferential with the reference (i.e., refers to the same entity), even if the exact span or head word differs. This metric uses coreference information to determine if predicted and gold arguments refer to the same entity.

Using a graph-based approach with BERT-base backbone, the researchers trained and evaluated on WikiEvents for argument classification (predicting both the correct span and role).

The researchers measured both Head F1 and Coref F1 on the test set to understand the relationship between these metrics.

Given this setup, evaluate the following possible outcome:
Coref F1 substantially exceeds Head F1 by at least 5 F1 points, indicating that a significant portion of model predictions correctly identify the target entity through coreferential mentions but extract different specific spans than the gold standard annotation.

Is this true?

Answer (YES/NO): NO